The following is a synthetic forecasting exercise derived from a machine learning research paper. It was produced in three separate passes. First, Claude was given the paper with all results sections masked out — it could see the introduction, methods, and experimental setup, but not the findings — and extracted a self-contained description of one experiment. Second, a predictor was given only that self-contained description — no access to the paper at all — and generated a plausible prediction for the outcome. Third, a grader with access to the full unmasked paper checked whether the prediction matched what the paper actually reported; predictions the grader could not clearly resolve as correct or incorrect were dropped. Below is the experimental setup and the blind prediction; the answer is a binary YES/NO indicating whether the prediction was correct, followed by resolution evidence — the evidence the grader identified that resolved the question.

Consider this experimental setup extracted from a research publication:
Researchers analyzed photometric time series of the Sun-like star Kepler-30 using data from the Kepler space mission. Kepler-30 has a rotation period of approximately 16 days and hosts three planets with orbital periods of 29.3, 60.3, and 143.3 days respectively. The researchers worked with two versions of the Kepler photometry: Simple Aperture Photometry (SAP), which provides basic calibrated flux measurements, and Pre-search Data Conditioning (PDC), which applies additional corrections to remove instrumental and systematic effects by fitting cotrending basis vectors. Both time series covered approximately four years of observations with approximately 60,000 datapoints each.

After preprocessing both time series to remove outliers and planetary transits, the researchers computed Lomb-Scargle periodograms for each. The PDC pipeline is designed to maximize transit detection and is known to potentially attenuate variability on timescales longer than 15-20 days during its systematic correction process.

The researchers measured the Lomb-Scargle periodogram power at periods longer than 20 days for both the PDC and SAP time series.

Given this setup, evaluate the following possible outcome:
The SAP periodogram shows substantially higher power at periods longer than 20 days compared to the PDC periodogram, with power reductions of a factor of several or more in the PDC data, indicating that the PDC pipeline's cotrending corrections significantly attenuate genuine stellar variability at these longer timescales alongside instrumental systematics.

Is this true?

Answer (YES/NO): YES